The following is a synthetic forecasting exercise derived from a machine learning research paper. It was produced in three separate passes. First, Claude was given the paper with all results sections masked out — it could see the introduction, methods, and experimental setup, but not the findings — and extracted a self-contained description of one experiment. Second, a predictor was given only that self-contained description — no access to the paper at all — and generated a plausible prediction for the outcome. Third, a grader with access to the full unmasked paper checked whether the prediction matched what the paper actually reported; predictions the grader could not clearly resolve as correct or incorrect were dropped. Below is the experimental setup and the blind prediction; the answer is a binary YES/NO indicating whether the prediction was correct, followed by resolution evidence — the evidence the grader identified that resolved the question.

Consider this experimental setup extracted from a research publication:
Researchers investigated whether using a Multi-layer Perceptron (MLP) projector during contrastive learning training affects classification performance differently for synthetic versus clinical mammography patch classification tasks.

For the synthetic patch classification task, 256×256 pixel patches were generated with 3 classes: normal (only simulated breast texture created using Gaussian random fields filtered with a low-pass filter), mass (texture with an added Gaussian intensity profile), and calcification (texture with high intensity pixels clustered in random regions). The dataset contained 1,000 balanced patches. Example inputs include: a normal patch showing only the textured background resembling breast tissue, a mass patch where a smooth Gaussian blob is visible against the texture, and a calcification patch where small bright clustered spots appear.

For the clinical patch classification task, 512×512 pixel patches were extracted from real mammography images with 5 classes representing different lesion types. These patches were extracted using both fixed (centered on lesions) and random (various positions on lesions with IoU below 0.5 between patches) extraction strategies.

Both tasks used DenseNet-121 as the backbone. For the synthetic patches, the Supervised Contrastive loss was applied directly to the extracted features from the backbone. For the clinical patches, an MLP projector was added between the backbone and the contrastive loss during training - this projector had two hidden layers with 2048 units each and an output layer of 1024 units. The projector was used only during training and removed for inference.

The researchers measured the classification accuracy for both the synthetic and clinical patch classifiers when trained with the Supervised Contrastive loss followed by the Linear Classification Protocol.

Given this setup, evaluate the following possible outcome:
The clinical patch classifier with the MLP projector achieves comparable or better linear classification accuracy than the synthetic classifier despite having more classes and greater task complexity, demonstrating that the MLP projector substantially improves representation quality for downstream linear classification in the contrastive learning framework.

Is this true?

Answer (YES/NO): NO